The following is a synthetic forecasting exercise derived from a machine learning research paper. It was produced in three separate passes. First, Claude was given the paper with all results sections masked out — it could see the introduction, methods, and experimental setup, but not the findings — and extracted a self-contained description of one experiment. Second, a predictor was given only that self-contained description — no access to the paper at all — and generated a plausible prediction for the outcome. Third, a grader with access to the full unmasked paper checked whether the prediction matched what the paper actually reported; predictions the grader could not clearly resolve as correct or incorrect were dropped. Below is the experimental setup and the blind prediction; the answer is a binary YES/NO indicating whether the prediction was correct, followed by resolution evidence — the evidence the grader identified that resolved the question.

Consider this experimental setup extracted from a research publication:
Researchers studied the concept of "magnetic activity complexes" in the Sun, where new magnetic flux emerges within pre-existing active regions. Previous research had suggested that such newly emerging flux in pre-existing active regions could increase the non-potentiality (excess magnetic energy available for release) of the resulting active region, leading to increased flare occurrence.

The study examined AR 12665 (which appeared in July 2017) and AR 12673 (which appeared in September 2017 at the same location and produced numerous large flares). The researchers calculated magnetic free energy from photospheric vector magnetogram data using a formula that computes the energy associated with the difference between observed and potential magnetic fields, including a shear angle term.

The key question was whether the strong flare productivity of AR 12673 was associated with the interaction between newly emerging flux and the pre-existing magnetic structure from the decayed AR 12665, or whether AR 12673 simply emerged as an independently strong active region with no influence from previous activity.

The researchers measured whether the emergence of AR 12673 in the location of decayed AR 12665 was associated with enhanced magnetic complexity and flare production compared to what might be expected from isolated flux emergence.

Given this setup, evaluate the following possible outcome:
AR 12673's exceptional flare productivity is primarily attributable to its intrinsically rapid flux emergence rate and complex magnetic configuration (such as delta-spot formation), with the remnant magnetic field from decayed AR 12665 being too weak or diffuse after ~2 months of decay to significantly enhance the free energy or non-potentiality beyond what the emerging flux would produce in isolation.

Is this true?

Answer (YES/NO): YES